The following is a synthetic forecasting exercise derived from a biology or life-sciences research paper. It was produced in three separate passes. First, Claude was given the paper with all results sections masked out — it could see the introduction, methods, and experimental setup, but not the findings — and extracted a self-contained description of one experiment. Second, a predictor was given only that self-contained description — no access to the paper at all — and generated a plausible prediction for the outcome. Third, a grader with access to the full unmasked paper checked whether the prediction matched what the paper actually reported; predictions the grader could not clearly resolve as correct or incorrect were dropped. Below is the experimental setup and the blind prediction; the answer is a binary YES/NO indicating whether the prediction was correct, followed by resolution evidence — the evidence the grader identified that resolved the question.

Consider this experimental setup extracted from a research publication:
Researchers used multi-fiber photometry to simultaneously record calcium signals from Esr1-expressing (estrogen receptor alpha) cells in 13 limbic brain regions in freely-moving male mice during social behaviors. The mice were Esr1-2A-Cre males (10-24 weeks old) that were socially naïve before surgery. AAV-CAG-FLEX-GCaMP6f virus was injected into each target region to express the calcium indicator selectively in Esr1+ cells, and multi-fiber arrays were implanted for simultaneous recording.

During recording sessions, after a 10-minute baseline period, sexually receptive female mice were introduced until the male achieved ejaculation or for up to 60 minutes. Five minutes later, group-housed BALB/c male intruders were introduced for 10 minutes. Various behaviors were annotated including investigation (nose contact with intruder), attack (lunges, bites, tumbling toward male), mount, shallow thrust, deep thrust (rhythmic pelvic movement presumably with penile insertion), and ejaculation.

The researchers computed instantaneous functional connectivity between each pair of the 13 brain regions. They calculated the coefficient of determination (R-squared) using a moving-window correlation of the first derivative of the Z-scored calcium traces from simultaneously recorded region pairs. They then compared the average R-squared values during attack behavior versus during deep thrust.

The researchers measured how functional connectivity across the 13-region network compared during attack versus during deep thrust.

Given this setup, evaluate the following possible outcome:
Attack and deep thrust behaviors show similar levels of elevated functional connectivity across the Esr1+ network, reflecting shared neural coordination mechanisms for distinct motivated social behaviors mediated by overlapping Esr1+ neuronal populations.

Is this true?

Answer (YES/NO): NO